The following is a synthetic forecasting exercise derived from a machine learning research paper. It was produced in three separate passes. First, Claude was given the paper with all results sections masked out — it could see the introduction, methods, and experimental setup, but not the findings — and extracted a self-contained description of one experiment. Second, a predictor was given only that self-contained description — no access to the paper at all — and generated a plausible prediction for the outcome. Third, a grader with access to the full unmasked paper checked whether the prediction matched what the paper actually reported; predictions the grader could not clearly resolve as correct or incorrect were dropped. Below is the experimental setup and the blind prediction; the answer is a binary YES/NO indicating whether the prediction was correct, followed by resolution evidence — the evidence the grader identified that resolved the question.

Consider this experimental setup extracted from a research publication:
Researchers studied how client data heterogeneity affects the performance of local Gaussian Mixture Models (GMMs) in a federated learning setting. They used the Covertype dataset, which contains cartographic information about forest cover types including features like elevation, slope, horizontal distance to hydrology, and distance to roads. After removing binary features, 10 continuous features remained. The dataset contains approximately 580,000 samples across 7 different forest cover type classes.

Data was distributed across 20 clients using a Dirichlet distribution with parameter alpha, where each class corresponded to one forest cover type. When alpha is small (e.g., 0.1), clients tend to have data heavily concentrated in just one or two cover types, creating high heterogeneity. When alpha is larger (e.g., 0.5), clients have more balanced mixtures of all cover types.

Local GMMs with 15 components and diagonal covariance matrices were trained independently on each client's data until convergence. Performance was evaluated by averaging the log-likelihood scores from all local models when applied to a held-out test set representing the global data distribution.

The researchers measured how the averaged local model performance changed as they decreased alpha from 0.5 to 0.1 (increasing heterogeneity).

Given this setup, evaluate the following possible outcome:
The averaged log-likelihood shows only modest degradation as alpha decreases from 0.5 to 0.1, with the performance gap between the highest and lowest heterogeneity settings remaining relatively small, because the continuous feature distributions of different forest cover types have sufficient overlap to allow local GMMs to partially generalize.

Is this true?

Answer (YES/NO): NO